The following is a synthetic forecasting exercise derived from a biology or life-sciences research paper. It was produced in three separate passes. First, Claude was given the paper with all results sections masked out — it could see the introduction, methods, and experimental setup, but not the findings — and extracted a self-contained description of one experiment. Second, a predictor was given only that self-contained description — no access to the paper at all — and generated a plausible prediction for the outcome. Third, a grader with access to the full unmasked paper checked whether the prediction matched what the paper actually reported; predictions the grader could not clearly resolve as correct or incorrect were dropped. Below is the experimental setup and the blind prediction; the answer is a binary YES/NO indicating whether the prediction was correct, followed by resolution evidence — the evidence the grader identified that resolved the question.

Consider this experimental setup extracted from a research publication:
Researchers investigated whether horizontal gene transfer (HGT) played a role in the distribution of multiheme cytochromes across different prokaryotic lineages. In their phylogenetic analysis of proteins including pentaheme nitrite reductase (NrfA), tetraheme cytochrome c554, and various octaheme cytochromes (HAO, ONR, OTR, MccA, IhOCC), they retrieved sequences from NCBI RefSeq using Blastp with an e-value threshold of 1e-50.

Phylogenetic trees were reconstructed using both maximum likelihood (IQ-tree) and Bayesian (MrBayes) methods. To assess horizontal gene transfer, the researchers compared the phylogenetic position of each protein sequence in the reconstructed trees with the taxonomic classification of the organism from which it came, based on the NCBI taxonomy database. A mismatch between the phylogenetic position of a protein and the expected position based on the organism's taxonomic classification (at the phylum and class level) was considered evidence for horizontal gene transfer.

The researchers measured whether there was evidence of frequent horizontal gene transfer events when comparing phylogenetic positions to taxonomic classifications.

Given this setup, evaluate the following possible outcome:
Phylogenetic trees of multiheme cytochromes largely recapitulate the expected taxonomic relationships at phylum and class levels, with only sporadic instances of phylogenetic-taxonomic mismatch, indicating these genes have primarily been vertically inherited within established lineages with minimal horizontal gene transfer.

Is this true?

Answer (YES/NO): NO